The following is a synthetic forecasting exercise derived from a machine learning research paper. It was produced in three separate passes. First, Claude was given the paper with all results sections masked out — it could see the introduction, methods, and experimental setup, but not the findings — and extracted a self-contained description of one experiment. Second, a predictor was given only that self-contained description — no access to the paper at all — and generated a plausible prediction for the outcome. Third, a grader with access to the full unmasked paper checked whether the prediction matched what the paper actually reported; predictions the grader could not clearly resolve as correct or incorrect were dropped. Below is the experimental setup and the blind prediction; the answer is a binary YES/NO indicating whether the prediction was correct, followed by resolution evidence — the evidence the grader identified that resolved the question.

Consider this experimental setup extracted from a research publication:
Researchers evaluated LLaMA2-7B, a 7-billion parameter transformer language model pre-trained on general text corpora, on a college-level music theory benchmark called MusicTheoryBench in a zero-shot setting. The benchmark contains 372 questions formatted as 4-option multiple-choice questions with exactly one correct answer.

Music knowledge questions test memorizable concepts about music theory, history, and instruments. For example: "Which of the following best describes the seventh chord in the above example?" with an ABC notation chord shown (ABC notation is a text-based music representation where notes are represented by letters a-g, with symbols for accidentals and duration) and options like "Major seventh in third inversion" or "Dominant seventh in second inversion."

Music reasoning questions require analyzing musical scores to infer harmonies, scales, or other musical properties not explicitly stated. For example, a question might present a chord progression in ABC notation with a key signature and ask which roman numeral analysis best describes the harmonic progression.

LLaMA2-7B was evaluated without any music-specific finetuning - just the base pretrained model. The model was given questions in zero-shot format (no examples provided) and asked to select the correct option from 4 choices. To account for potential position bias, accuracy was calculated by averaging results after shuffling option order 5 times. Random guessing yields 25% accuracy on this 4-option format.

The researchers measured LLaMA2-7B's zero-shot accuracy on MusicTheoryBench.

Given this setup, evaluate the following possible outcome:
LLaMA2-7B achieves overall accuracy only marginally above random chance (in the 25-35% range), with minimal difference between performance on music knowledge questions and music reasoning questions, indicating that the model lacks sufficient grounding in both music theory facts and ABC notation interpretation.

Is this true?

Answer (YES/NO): NO